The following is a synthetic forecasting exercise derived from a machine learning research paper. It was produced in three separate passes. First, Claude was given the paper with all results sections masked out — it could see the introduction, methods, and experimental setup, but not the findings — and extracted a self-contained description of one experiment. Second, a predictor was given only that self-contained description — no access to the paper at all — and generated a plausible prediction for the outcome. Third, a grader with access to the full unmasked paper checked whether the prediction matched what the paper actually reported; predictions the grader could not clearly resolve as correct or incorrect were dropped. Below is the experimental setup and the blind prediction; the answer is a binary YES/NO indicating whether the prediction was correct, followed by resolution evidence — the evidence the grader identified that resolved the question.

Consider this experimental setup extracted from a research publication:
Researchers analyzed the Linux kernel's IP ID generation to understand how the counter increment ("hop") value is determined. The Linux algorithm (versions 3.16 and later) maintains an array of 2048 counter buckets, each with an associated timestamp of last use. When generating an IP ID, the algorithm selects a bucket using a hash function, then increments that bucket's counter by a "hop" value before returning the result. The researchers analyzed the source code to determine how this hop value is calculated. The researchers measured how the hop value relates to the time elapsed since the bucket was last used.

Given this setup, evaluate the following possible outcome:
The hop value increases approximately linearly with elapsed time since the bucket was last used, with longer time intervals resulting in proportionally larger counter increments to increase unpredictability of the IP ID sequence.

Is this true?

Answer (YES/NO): YES